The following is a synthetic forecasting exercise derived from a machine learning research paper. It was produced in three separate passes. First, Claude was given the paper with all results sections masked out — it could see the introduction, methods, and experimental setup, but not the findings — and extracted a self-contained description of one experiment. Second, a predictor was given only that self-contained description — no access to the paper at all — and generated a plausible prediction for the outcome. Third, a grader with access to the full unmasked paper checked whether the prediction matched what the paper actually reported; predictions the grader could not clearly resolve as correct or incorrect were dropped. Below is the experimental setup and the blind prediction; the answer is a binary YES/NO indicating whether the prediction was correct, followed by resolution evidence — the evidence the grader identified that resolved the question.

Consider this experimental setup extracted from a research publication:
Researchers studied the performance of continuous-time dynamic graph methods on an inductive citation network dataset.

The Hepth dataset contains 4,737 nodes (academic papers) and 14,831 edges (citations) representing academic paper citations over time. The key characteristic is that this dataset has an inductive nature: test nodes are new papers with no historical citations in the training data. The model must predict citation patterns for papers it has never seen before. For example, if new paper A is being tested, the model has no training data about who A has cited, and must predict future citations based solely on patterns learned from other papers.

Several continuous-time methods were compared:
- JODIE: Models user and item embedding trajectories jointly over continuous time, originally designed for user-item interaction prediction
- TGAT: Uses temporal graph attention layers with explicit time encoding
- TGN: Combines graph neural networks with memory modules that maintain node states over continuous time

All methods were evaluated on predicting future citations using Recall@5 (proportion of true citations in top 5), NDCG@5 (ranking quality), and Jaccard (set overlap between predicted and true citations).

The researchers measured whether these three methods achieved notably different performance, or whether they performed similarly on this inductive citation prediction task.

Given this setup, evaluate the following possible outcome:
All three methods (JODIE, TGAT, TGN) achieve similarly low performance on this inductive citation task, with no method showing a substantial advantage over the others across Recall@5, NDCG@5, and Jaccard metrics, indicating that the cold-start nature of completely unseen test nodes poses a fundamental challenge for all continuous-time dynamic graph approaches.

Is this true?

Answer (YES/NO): YES